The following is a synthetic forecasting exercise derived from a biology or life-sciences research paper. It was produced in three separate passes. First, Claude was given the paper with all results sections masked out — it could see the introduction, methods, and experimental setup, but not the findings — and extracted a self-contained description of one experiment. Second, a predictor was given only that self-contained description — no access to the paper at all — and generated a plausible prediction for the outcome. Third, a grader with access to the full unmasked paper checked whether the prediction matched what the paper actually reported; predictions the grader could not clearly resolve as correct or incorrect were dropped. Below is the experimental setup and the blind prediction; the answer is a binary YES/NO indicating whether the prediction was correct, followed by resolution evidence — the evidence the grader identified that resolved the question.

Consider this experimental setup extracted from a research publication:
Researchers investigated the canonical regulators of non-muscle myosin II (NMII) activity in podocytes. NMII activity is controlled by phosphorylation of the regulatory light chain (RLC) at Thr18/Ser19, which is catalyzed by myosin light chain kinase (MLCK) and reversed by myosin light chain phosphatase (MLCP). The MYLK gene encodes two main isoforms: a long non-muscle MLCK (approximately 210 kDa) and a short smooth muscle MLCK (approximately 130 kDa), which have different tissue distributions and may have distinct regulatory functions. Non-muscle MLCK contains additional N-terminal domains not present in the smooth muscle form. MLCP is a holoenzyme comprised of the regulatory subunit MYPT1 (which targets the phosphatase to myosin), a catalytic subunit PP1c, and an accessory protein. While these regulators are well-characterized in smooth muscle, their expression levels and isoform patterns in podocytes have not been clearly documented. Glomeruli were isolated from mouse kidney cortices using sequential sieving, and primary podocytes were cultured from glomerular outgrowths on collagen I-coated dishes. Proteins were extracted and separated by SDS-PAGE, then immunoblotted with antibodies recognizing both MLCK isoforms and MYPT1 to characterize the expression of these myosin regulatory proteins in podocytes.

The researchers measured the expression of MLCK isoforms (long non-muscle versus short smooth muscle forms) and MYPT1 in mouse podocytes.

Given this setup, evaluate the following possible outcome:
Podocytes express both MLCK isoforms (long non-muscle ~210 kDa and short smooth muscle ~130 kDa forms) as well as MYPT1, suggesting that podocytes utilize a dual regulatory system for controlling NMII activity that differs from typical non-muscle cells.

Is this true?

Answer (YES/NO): NO